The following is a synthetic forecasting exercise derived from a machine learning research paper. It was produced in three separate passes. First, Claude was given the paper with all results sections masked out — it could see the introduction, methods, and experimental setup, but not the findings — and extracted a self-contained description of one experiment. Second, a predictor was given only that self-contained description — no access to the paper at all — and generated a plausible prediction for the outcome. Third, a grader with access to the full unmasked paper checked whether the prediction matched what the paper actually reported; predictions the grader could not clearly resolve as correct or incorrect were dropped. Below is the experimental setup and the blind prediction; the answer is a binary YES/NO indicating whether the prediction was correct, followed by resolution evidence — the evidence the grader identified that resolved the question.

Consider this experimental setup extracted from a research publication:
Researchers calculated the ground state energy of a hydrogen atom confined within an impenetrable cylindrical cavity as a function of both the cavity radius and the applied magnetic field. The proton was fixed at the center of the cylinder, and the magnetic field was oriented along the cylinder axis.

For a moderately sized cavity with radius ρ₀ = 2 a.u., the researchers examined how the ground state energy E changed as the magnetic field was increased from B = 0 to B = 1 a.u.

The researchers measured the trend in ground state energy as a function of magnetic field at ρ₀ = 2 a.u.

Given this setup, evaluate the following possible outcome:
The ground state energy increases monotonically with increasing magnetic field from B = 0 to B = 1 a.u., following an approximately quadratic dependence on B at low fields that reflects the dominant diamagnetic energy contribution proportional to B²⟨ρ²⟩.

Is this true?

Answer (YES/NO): NO